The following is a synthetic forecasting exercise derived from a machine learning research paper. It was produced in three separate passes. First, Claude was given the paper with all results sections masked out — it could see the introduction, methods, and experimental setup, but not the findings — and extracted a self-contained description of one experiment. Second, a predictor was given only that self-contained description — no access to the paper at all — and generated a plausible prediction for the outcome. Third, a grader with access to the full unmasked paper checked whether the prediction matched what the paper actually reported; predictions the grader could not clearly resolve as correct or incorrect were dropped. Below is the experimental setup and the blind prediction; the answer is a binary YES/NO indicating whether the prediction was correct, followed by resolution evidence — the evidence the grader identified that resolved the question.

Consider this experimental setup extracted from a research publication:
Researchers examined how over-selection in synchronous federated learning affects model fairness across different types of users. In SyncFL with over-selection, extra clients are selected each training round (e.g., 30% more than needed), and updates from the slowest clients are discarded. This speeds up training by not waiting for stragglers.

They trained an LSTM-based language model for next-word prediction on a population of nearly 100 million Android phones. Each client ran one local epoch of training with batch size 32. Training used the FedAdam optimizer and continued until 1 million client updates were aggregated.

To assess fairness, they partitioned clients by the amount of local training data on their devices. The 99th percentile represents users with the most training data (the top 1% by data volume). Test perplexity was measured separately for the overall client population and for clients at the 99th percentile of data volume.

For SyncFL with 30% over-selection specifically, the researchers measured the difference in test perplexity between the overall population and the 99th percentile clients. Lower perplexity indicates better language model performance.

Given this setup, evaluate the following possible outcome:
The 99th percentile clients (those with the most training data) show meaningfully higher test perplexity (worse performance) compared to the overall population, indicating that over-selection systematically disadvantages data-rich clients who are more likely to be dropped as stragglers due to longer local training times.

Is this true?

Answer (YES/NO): NO